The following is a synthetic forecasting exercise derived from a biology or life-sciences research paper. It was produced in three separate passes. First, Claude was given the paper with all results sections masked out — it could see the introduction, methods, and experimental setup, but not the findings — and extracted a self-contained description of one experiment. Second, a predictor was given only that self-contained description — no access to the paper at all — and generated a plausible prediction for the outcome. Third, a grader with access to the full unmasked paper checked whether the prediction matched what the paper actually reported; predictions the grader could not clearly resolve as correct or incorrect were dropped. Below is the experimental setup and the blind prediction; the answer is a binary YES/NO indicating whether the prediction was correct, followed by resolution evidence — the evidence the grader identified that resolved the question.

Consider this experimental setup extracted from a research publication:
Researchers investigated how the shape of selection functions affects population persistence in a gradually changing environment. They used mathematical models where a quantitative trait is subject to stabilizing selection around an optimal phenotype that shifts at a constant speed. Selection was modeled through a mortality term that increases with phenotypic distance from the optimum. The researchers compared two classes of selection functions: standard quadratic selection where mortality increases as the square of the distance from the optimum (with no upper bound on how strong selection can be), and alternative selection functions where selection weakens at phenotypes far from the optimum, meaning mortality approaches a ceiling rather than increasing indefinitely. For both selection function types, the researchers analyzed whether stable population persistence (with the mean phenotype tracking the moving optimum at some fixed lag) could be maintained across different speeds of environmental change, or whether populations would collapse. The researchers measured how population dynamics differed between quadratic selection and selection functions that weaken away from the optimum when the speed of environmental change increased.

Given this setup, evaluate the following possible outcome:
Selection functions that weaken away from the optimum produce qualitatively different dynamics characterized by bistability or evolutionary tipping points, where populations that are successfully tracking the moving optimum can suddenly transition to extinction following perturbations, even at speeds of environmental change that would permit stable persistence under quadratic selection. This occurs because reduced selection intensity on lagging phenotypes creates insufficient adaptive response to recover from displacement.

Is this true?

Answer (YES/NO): YES